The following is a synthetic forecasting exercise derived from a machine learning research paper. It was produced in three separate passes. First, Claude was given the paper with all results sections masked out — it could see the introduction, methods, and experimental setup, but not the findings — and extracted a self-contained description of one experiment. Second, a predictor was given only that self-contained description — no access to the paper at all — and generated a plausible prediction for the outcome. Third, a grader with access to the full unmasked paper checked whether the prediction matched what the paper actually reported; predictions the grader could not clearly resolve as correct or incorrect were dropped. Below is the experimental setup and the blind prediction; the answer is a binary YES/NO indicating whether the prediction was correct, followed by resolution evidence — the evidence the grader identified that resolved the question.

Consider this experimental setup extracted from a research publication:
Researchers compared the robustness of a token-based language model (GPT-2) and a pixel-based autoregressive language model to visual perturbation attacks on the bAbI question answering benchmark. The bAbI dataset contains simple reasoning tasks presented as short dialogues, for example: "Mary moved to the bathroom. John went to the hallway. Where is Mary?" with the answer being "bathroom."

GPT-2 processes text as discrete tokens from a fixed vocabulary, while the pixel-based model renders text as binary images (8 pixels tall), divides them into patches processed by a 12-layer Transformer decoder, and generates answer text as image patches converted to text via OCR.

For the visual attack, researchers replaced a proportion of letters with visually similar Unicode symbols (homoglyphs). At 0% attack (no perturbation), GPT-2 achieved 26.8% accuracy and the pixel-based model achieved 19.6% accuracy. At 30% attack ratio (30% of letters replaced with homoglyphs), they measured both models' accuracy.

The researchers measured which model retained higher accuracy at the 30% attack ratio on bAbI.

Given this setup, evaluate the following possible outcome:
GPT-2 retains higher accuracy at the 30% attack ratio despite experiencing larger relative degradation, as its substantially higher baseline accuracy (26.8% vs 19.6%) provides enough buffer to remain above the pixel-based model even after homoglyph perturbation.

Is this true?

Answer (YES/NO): NO